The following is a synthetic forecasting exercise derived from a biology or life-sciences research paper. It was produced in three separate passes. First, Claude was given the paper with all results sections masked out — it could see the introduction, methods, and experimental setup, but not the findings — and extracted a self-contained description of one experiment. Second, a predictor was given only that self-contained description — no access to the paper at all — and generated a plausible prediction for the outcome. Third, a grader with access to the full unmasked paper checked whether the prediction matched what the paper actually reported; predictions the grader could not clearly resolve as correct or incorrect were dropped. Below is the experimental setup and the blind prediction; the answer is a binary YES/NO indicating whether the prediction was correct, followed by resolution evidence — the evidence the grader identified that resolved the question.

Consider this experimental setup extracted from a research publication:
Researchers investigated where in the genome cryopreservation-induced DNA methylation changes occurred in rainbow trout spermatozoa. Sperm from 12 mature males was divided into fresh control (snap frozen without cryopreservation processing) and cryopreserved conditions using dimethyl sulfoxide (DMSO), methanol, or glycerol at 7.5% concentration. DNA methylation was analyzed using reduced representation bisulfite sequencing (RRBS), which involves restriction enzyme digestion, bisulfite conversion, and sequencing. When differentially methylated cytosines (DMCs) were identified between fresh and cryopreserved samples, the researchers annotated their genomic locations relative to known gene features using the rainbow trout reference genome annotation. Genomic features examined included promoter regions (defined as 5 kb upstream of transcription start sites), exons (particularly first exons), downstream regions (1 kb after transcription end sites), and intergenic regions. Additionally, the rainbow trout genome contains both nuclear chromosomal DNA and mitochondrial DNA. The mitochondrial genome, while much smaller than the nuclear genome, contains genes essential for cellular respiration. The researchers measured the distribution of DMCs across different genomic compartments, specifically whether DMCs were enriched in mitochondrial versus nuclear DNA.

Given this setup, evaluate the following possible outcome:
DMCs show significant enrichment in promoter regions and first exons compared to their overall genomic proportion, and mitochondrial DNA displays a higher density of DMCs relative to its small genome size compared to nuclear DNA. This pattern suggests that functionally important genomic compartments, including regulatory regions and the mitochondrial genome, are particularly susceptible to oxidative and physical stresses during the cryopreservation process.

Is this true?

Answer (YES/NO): NO